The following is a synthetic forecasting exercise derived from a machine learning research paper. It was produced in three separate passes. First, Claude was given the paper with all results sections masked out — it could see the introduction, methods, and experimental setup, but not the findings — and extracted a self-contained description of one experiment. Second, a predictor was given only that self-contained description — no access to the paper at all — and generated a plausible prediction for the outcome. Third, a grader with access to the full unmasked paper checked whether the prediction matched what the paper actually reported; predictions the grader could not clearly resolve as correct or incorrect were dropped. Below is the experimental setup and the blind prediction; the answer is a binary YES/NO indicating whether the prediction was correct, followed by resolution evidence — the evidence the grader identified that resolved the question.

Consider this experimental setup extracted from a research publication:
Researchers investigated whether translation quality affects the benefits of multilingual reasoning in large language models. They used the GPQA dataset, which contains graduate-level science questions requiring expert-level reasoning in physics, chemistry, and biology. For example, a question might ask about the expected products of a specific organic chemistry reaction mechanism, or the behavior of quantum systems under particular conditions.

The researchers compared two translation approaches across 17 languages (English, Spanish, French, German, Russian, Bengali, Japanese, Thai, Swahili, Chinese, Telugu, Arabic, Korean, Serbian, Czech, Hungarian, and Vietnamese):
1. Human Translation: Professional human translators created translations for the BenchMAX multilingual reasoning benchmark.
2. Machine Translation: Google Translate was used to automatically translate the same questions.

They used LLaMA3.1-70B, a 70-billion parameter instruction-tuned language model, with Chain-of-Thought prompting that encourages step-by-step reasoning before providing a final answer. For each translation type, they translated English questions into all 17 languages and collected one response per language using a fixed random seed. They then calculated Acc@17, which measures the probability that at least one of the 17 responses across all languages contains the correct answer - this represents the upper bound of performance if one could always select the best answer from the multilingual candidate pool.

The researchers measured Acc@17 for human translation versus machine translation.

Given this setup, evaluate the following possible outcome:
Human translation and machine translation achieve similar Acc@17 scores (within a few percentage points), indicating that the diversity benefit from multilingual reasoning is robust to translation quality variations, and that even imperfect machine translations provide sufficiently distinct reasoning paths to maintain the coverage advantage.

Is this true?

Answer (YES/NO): YES